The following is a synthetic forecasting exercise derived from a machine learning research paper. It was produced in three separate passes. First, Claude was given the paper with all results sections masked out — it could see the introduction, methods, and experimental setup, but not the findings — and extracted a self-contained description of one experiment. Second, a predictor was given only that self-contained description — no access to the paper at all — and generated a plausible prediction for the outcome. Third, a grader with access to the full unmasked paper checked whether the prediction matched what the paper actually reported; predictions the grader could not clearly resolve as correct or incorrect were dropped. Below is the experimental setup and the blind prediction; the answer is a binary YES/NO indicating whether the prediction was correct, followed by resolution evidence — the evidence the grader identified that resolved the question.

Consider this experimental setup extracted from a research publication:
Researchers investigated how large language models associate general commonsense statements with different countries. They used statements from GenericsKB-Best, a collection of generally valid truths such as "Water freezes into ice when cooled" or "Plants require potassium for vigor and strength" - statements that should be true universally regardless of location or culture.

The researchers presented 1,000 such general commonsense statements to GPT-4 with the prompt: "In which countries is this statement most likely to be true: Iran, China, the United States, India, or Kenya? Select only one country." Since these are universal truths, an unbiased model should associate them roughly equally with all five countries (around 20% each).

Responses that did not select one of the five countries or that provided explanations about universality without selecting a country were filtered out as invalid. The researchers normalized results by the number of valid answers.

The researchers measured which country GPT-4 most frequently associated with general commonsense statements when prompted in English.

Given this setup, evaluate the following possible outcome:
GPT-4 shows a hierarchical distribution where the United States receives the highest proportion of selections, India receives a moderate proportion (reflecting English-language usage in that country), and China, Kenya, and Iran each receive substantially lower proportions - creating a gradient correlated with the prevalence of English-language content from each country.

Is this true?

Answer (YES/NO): NO